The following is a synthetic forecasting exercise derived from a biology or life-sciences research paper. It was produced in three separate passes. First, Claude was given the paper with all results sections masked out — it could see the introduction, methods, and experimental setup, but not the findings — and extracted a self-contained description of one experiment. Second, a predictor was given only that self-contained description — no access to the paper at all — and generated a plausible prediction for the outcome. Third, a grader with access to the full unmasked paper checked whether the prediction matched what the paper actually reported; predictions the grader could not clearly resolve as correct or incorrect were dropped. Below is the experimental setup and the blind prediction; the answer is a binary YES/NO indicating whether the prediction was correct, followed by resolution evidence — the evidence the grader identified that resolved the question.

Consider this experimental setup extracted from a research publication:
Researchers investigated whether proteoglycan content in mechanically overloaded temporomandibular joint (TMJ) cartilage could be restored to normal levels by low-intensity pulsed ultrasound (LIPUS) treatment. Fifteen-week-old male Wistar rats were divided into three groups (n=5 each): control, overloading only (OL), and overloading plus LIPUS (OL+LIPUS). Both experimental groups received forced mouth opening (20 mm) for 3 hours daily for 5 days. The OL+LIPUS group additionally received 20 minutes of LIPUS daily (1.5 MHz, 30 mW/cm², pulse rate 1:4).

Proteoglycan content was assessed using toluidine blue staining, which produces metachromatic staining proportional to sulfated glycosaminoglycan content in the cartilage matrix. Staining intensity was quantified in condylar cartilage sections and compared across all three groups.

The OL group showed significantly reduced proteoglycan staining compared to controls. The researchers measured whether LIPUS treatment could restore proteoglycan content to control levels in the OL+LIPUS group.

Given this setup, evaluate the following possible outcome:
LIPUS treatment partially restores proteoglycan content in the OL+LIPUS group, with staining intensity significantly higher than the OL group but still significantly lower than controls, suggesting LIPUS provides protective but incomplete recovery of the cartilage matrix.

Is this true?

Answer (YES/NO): NO